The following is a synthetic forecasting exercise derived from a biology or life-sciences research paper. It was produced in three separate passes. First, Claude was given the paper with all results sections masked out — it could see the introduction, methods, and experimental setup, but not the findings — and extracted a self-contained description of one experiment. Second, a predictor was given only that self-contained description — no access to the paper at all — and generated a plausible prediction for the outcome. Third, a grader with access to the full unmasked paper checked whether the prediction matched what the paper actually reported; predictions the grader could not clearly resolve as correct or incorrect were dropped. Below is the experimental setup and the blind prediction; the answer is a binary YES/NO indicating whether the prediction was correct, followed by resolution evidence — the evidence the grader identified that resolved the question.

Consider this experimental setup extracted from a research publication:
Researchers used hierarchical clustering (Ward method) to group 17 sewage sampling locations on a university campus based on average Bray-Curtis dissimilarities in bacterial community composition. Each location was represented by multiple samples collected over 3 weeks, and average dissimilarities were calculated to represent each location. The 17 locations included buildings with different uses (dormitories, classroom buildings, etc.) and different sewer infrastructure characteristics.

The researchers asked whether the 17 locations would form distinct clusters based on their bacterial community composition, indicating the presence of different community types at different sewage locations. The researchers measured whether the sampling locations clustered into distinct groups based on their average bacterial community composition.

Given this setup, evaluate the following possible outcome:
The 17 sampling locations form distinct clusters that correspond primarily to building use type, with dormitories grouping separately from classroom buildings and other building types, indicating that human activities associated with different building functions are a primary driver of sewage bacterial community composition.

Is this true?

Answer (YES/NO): NO